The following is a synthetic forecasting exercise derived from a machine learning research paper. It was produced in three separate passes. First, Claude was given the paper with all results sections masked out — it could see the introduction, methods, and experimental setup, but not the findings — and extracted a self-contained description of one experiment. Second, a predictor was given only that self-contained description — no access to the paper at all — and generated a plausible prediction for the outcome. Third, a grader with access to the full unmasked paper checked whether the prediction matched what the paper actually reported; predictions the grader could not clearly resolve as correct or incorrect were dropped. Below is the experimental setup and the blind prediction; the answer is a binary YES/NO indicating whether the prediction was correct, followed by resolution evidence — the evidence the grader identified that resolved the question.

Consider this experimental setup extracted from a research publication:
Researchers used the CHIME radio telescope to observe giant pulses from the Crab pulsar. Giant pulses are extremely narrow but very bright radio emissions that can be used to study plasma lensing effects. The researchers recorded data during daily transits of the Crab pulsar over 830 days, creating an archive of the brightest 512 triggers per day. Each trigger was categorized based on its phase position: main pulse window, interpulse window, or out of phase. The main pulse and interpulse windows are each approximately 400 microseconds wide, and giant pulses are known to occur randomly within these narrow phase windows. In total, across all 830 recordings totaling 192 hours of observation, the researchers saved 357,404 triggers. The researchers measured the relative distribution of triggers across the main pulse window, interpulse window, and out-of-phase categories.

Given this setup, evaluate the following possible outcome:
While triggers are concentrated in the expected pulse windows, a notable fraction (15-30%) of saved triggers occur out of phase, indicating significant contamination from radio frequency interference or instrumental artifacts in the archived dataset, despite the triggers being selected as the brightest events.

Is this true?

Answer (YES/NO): NO